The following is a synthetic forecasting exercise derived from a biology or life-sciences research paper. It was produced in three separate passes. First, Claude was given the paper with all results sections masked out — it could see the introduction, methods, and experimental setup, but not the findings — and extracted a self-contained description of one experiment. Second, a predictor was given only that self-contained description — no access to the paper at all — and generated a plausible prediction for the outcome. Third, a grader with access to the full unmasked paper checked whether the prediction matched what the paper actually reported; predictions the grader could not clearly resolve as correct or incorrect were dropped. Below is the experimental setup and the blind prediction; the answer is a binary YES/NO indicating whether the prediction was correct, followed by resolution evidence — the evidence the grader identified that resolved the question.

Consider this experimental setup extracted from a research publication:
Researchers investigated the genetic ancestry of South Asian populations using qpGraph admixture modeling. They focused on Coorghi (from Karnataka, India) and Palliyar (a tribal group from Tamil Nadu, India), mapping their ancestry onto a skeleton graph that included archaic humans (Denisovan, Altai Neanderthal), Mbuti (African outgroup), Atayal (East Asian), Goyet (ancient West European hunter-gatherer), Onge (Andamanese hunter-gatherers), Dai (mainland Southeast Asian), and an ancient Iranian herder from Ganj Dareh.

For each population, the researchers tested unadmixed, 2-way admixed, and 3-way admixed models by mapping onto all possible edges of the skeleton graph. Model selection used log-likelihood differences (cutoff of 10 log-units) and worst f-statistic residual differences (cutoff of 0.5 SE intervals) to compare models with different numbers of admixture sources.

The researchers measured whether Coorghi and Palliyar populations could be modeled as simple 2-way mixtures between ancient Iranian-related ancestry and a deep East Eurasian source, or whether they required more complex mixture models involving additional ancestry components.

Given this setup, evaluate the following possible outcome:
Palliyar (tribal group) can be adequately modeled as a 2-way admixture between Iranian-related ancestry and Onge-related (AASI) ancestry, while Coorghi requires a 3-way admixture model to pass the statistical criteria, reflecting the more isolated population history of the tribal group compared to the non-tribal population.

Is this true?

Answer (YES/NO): NO